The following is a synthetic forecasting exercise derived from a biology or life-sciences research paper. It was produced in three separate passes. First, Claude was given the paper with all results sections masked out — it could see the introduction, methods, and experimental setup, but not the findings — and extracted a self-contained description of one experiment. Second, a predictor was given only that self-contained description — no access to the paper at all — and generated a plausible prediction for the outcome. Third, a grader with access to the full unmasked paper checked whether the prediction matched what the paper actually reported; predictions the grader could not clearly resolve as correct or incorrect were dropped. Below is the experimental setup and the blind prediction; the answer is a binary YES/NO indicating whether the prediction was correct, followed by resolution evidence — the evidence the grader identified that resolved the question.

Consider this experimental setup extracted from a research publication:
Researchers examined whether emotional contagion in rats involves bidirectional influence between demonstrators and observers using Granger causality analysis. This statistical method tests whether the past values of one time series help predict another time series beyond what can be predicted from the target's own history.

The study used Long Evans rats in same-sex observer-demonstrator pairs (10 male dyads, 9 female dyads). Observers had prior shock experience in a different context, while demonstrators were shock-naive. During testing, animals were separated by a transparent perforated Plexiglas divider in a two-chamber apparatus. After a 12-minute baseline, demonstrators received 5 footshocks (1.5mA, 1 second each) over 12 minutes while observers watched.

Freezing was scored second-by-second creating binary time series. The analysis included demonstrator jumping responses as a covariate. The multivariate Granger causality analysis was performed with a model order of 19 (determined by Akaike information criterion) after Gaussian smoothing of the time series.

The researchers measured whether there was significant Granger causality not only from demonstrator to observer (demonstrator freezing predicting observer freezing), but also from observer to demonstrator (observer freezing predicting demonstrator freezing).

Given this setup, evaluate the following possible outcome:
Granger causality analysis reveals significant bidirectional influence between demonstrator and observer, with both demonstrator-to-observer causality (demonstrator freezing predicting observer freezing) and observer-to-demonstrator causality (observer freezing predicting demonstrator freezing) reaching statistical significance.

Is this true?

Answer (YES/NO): YES